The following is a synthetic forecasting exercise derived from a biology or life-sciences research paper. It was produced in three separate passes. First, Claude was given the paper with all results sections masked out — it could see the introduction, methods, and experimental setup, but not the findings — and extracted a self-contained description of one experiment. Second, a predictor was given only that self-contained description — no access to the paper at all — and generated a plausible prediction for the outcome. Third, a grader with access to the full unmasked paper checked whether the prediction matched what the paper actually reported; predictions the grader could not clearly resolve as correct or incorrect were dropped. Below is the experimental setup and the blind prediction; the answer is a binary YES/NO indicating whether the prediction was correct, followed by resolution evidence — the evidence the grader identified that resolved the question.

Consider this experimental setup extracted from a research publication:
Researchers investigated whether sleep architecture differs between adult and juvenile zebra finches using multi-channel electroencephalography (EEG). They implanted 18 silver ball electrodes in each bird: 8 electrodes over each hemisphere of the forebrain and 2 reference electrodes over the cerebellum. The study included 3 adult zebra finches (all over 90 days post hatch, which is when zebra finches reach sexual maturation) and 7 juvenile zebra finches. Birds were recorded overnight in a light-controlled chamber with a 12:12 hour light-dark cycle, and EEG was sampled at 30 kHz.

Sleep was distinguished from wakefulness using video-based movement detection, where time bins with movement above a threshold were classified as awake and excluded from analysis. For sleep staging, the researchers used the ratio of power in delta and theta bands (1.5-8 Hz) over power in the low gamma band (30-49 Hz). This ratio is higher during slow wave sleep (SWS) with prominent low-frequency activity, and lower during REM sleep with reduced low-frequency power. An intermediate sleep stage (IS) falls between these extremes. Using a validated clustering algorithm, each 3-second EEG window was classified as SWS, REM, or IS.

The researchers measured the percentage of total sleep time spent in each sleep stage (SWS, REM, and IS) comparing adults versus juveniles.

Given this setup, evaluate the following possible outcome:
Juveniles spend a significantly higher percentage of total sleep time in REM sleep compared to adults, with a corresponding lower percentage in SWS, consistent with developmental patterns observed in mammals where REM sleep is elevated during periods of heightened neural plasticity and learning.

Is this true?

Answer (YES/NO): NO